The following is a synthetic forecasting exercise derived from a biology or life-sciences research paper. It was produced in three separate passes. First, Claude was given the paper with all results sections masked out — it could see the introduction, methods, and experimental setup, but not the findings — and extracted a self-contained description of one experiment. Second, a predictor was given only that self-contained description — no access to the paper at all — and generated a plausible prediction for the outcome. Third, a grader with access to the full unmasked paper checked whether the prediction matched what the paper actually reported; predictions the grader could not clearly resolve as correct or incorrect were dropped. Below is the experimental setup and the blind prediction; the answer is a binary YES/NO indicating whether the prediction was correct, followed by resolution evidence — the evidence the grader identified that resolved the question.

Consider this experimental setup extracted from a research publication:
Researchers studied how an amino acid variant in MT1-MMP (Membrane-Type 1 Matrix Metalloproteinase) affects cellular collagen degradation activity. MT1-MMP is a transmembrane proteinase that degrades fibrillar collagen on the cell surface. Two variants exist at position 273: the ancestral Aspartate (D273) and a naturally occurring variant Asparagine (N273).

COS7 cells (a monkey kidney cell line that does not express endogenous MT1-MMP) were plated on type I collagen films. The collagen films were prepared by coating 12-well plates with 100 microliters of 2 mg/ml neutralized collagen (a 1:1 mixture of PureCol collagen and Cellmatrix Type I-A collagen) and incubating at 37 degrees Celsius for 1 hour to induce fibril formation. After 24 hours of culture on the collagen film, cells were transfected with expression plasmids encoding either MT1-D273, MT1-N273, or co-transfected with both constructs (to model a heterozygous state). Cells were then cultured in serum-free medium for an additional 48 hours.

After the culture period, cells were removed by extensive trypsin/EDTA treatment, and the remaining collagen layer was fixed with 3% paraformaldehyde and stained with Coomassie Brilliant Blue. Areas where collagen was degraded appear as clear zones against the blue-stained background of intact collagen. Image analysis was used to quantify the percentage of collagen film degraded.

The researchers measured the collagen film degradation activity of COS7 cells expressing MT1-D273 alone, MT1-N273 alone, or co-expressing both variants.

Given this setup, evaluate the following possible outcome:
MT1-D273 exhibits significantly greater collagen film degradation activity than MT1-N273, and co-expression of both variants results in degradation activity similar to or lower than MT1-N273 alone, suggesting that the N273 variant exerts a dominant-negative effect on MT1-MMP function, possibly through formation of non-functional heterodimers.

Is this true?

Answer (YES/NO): NO